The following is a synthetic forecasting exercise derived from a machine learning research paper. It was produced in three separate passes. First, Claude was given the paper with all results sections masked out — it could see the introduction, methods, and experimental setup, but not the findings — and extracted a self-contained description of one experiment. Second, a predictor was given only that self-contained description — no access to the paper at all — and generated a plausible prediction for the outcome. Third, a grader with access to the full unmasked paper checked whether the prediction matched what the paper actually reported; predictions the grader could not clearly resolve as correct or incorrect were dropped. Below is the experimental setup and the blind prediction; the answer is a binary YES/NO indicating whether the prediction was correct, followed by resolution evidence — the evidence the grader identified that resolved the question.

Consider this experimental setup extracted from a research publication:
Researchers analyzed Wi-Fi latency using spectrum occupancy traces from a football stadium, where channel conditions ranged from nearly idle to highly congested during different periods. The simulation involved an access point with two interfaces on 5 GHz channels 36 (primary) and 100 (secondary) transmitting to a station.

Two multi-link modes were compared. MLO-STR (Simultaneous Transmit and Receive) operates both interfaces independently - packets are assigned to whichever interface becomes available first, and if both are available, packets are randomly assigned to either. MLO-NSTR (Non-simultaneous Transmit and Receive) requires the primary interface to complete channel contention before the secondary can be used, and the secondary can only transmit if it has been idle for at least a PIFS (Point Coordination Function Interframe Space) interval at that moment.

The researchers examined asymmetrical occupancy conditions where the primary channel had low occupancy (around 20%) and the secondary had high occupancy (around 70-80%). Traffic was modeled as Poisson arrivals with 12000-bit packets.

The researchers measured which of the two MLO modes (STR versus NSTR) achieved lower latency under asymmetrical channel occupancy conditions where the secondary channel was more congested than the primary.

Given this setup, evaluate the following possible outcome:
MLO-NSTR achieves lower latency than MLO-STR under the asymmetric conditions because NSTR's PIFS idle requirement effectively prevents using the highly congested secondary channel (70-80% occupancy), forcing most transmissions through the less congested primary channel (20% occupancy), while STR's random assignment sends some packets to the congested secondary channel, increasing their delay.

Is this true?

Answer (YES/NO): YES